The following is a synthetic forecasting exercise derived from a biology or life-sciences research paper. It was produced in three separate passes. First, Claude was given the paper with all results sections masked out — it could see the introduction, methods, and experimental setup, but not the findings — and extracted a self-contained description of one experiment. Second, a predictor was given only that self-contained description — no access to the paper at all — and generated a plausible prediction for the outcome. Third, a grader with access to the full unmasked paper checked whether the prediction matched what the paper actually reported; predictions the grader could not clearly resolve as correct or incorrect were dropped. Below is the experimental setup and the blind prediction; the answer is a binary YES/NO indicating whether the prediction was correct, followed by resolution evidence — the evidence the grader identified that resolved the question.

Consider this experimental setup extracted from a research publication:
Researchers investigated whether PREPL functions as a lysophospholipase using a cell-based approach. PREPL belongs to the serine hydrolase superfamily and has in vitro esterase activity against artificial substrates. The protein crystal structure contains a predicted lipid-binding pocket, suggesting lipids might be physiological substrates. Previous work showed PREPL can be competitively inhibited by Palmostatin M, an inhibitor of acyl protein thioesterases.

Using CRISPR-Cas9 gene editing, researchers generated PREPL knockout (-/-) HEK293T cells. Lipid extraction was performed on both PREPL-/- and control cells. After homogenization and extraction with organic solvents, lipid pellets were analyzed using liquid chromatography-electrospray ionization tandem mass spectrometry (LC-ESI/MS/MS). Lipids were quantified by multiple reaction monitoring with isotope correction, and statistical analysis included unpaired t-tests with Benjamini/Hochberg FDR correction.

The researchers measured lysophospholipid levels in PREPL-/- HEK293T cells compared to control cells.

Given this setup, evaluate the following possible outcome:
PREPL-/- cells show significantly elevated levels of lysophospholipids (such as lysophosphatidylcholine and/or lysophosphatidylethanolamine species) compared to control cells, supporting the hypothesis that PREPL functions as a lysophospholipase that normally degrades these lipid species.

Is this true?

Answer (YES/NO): NO